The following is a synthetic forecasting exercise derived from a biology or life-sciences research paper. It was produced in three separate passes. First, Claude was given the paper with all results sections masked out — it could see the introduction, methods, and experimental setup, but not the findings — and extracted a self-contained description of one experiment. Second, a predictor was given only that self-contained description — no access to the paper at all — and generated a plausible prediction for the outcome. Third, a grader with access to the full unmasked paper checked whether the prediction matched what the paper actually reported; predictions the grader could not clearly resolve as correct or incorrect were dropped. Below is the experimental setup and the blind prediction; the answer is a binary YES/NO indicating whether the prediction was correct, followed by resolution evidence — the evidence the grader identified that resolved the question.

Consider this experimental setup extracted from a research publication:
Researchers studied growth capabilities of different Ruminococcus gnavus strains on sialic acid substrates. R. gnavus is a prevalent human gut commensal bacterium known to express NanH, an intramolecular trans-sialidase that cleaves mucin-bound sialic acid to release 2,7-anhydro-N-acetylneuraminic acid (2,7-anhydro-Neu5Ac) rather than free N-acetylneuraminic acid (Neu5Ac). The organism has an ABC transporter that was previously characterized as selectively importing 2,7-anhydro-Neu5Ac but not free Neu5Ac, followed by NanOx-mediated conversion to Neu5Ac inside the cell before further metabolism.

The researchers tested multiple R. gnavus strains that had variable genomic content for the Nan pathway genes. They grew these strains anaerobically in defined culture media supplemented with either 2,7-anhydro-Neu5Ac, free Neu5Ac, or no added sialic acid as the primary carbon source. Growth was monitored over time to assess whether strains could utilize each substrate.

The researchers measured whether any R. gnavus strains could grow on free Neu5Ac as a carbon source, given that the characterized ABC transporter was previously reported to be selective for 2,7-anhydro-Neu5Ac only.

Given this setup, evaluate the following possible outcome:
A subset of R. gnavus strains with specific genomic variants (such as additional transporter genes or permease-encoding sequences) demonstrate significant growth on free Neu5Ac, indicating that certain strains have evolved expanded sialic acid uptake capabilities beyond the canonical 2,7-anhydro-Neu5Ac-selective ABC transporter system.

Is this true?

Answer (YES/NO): YES